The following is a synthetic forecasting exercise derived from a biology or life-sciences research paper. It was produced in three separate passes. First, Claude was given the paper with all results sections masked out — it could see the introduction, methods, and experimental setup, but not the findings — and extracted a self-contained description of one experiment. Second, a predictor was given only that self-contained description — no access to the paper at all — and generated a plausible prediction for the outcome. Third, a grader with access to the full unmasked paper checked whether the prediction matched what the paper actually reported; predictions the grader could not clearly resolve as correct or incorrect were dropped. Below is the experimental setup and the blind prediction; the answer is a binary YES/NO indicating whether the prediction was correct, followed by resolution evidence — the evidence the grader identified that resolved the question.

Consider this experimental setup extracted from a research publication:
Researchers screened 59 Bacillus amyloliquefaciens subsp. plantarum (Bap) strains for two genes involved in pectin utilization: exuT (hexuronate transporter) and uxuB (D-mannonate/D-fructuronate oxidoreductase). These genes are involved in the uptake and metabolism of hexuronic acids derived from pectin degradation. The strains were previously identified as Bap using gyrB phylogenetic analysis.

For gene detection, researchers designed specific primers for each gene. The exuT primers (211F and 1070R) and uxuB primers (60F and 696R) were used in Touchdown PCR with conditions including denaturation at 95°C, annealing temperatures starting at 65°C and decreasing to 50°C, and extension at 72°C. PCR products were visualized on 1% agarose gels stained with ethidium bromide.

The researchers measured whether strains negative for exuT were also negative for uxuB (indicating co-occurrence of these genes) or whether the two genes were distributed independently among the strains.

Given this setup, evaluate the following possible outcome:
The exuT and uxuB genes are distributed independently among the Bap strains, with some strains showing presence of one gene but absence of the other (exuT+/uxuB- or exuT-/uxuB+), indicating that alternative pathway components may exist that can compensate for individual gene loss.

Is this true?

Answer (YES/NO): NO